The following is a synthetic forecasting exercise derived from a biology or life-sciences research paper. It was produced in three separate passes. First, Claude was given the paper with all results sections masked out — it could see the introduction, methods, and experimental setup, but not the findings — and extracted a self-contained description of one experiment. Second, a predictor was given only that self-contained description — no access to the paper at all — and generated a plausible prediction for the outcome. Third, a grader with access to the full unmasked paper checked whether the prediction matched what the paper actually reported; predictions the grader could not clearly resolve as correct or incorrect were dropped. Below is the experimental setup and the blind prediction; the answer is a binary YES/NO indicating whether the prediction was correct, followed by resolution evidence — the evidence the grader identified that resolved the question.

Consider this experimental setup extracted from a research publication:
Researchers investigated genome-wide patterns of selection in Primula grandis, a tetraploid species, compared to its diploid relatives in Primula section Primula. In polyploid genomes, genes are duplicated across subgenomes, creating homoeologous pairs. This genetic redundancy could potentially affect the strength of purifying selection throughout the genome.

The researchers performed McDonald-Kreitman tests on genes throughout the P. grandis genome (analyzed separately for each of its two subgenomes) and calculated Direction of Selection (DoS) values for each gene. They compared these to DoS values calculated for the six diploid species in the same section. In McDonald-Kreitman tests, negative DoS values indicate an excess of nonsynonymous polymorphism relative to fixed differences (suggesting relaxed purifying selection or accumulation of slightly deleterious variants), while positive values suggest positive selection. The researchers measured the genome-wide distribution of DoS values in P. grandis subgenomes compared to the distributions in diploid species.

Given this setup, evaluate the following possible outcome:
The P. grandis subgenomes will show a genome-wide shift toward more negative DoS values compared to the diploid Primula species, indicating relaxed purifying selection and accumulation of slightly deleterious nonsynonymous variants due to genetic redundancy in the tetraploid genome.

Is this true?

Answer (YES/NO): YES